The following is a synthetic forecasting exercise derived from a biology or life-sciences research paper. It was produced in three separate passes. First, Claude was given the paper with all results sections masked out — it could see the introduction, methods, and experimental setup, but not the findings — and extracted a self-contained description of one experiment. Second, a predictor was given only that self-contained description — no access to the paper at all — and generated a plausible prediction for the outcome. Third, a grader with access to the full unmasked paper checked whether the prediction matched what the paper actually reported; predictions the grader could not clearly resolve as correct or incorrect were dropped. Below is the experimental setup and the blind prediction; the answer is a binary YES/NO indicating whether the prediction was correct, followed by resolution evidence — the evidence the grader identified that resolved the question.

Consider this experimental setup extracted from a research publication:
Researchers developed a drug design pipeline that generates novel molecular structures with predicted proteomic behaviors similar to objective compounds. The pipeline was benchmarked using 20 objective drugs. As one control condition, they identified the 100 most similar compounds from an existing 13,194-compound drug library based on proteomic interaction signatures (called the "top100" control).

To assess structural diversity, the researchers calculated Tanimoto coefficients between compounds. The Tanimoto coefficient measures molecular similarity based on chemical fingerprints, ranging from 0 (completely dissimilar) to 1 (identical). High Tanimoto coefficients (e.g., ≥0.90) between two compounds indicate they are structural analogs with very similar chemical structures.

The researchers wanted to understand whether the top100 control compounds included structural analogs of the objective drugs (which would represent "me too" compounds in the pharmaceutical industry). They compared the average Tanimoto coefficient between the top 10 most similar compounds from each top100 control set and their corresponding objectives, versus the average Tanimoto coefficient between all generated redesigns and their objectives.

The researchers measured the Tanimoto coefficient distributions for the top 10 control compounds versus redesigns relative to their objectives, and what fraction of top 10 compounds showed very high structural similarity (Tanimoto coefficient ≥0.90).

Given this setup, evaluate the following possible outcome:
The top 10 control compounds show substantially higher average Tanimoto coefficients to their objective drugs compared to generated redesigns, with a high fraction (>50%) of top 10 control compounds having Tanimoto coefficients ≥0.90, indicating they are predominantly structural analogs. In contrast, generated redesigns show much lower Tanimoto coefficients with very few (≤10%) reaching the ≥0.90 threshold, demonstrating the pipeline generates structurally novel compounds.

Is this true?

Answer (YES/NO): NO